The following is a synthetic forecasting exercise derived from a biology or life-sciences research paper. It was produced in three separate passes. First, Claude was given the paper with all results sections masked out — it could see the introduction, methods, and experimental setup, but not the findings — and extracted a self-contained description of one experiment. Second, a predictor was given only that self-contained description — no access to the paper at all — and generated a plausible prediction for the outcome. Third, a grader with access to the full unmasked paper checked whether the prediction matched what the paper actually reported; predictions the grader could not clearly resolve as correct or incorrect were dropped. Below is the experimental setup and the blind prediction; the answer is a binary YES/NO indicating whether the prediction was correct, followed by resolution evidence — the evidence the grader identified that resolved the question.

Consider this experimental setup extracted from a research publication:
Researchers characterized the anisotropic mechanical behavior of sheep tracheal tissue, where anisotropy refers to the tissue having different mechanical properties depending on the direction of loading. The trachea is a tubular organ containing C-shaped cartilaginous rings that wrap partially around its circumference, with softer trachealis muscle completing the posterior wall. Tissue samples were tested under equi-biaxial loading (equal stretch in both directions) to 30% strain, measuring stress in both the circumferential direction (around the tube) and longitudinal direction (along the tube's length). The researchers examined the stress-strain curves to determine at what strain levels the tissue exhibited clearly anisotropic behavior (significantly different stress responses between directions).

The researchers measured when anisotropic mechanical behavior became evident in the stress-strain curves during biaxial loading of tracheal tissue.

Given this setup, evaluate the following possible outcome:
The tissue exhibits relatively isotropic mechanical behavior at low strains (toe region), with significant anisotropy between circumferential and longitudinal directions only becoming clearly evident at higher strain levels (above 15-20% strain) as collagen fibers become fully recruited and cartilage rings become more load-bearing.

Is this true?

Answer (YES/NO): YES